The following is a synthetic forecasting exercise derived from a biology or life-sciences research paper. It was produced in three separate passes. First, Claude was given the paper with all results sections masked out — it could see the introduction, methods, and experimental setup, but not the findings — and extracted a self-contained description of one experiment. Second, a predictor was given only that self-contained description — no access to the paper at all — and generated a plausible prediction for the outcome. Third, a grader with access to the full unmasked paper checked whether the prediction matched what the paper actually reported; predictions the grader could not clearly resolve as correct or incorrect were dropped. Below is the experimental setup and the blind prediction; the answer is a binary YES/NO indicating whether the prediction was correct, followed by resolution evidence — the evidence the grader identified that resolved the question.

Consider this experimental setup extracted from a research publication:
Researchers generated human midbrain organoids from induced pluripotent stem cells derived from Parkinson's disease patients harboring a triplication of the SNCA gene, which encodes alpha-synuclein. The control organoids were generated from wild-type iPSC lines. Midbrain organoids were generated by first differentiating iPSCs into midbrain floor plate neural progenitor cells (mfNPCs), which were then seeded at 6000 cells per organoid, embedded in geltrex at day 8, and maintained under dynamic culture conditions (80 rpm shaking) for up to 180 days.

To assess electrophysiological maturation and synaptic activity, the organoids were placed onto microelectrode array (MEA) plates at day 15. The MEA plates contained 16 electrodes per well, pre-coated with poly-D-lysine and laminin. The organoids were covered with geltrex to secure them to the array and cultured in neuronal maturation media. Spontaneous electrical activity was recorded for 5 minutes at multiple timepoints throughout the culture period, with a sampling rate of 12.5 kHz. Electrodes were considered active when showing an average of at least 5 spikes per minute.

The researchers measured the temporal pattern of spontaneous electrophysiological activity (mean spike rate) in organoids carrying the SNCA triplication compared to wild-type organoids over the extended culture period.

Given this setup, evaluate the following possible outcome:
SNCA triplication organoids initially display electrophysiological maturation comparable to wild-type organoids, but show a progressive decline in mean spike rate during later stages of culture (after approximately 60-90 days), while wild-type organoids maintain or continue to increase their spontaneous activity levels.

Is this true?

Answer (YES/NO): NO